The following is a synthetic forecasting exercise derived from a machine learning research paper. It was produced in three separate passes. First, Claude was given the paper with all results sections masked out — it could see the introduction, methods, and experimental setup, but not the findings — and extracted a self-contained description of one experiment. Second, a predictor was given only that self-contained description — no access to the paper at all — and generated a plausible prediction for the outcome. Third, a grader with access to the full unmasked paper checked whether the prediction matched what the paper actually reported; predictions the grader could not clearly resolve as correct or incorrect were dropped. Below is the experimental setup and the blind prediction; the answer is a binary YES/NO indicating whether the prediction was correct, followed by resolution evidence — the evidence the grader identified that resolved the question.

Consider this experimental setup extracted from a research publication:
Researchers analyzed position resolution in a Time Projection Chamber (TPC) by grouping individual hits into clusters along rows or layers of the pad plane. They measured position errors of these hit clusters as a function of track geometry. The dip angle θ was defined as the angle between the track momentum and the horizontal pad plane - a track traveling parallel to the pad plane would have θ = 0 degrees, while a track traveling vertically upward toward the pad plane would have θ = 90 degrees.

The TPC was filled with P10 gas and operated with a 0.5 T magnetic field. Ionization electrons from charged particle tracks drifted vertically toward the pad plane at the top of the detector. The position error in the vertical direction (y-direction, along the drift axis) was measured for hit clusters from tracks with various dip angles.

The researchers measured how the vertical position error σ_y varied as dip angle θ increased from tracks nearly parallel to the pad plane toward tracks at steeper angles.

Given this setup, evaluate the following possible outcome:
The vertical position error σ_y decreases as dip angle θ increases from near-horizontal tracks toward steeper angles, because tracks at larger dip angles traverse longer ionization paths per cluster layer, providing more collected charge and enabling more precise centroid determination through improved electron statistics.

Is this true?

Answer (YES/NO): NO